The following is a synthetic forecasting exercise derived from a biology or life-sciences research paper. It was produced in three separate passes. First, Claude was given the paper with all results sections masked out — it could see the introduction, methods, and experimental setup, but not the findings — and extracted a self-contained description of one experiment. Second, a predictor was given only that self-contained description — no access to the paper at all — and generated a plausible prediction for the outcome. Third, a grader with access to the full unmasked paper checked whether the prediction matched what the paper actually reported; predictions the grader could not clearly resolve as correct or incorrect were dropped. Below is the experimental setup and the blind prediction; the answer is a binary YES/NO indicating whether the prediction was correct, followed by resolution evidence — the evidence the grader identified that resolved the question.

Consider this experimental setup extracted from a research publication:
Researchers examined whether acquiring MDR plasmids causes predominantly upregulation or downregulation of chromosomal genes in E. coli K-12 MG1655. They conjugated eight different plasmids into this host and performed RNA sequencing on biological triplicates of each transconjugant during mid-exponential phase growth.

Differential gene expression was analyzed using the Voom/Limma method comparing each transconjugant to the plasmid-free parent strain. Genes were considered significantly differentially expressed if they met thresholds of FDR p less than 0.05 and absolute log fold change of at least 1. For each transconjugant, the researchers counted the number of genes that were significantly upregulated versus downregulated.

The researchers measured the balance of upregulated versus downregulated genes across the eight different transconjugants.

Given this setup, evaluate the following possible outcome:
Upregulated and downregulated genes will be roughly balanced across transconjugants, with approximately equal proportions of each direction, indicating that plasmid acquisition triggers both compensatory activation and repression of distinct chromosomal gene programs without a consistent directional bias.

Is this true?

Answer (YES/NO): YES